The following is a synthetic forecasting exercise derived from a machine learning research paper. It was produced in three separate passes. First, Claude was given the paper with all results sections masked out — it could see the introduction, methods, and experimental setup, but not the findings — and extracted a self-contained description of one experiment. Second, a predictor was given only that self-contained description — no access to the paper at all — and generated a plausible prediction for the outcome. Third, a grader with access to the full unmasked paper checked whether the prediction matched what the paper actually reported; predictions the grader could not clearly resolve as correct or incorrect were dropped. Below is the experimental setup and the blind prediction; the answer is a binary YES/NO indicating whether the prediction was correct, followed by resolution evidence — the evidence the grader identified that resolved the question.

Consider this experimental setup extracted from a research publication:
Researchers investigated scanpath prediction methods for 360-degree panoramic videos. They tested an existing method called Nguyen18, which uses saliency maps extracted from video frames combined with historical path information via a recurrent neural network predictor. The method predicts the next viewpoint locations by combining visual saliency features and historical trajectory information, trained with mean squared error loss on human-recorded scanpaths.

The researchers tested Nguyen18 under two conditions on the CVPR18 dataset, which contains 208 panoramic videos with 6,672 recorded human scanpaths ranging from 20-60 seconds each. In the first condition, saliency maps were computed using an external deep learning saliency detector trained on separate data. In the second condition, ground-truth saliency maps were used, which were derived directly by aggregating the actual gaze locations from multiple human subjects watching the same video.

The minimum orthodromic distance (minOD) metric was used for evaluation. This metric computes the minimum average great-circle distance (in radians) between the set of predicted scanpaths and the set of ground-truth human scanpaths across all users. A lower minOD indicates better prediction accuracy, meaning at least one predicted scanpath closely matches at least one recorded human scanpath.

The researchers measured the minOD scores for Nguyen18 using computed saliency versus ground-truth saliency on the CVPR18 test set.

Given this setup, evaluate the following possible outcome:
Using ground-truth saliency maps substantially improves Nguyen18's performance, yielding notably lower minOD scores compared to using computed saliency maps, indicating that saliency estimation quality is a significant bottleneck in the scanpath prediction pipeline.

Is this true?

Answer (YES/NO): NO